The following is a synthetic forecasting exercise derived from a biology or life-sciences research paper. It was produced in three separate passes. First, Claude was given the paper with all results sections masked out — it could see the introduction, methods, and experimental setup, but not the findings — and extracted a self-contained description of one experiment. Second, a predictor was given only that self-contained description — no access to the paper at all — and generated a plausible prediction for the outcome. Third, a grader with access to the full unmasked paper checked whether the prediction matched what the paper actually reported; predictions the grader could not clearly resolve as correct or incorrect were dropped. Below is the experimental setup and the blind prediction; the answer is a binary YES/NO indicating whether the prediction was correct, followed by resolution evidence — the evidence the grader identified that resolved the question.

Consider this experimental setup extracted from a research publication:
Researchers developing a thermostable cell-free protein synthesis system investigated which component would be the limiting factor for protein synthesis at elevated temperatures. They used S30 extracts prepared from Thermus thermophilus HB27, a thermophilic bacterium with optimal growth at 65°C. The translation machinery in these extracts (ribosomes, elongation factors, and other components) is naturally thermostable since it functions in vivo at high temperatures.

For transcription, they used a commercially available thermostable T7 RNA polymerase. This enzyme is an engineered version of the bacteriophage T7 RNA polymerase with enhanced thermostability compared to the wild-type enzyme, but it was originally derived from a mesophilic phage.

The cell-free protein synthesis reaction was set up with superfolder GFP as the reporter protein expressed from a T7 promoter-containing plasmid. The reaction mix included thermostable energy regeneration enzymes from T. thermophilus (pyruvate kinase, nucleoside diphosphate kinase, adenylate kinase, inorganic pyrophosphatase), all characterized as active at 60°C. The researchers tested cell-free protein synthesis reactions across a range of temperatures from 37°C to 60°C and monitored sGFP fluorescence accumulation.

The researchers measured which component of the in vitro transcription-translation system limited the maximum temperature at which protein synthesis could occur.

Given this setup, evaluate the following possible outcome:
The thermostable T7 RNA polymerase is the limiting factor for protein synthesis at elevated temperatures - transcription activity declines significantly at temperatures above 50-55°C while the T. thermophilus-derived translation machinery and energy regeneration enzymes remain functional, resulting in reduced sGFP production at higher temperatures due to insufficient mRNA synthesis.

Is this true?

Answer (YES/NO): YES